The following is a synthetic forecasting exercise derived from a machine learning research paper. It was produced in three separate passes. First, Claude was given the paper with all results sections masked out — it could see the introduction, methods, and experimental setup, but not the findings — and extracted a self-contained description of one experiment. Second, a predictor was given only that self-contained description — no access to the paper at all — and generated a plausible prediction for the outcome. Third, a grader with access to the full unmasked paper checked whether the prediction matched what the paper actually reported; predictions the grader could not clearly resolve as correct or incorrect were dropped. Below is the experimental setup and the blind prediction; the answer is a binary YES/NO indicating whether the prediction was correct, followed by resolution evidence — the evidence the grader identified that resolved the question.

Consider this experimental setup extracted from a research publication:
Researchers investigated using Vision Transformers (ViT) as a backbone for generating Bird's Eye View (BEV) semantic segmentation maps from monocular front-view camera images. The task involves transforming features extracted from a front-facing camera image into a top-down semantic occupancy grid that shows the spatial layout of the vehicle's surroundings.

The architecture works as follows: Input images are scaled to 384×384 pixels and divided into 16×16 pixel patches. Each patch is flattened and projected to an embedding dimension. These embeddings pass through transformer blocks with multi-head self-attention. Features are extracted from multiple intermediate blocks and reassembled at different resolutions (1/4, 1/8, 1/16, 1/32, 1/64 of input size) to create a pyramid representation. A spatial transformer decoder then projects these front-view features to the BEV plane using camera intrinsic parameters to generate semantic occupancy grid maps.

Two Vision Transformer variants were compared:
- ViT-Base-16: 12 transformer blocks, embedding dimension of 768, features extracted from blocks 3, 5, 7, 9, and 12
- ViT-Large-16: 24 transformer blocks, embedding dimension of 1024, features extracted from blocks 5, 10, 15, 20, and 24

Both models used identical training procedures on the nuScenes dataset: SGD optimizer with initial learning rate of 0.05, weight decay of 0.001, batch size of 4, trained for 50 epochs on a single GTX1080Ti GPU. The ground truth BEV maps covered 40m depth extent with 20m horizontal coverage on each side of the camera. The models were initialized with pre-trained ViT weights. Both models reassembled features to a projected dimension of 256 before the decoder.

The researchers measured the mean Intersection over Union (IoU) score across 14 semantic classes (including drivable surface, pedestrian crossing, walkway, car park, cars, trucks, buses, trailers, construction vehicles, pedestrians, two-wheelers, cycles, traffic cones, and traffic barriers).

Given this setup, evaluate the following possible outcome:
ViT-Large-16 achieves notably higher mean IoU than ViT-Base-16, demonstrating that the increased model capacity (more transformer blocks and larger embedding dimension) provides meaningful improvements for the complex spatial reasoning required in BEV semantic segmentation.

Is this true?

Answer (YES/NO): NO